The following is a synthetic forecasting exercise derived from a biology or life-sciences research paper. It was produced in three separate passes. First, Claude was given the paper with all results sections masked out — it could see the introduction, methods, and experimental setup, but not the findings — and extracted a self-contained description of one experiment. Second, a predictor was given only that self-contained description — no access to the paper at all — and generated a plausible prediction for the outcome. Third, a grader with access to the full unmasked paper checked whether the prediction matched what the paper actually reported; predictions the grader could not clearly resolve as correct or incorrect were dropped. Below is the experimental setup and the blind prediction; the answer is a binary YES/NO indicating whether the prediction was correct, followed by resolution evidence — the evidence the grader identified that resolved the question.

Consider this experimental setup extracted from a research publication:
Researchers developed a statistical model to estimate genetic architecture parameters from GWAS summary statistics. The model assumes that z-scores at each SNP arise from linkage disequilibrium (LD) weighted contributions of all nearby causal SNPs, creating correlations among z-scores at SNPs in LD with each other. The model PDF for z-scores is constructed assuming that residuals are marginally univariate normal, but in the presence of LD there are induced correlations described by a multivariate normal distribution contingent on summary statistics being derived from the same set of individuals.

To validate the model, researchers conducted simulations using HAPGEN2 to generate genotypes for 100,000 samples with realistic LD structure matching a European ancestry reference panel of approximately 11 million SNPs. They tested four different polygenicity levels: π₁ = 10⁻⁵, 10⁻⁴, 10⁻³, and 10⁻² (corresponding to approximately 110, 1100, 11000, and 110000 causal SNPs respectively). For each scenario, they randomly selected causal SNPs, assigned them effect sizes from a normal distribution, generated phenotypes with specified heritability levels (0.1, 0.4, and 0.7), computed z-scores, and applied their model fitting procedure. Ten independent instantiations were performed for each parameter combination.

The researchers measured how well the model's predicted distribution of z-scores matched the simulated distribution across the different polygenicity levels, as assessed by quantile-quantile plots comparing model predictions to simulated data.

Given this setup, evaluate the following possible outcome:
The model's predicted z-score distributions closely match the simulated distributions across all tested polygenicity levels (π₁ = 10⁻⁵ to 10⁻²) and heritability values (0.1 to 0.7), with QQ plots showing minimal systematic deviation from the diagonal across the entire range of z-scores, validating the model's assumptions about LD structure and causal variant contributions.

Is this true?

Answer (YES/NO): NO